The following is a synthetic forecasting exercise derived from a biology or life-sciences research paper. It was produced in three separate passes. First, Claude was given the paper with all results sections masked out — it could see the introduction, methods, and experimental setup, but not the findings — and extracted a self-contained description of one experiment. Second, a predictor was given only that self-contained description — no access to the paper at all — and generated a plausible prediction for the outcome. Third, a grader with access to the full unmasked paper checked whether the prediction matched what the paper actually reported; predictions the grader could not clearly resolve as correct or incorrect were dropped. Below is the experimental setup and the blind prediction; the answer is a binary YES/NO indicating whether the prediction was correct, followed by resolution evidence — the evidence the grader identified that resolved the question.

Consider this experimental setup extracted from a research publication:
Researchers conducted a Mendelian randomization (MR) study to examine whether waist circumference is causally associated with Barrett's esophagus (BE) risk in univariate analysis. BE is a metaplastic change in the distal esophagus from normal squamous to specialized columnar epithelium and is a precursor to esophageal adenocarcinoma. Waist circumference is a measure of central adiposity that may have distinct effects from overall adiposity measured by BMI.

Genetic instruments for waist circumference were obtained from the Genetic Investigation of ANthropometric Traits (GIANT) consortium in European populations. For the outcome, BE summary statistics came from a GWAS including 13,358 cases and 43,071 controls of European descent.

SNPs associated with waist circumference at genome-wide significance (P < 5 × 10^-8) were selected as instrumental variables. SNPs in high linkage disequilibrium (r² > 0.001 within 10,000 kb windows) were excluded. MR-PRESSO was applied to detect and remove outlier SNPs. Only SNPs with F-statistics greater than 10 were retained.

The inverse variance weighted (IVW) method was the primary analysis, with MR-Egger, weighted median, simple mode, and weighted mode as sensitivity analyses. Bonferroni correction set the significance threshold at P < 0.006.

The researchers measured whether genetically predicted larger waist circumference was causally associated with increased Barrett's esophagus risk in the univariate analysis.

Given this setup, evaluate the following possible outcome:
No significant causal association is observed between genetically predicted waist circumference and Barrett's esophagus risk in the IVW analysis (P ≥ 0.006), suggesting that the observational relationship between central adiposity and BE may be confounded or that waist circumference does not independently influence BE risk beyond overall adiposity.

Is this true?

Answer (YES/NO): NO